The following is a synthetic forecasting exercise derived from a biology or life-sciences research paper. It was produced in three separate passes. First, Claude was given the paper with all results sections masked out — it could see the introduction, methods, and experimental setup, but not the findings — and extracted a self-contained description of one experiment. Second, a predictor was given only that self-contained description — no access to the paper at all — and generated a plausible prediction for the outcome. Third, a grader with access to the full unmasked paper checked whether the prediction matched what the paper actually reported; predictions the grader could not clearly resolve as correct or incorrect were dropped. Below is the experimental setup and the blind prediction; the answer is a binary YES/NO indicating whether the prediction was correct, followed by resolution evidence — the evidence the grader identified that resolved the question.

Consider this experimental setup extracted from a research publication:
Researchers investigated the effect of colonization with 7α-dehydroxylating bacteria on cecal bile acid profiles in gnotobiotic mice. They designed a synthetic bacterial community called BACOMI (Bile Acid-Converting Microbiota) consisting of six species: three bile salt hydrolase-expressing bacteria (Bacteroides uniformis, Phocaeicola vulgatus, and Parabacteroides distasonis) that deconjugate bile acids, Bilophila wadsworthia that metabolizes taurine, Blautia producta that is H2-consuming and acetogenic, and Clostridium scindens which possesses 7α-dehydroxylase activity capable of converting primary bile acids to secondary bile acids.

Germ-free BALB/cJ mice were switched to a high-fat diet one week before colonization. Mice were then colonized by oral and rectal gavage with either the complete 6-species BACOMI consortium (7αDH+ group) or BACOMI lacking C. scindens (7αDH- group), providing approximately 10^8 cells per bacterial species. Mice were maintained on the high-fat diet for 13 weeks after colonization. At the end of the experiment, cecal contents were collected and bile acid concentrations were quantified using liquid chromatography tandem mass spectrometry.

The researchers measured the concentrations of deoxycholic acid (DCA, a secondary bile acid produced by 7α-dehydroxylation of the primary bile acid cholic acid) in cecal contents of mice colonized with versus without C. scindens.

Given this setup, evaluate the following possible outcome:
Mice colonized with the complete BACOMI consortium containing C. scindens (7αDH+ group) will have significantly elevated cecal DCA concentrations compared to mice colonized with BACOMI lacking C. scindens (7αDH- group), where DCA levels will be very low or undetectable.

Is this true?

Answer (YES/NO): YES